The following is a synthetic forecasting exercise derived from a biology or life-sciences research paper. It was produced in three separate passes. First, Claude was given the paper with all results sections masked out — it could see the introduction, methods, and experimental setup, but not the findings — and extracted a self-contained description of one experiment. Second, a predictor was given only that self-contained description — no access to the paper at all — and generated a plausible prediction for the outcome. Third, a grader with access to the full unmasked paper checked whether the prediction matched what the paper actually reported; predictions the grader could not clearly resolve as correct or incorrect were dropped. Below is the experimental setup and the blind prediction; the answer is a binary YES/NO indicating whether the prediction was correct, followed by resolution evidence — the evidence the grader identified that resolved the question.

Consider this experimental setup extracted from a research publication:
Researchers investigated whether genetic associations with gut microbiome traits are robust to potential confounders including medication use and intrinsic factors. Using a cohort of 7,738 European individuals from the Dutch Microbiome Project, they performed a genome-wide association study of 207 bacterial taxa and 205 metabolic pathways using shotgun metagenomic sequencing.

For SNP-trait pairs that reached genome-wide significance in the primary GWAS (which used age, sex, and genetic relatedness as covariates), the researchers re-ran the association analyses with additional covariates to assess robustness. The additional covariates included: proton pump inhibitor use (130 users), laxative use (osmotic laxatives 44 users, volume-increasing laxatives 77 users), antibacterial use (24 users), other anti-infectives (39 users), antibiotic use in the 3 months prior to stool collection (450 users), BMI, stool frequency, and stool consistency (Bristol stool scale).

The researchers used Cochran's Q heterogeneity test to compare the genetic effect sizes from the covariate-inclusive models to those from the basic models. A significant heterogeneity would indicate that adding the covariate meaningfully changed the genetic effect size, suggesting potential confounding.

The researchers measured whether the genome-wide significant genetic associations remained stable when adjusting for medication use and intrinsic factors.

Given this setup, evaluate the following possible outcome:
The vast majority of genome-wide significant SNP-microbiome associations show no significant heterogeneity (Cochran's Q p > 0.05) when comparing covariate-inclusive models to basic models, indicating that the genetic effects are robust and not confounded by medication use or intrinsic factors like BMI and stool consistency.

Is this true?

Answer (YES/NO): YES